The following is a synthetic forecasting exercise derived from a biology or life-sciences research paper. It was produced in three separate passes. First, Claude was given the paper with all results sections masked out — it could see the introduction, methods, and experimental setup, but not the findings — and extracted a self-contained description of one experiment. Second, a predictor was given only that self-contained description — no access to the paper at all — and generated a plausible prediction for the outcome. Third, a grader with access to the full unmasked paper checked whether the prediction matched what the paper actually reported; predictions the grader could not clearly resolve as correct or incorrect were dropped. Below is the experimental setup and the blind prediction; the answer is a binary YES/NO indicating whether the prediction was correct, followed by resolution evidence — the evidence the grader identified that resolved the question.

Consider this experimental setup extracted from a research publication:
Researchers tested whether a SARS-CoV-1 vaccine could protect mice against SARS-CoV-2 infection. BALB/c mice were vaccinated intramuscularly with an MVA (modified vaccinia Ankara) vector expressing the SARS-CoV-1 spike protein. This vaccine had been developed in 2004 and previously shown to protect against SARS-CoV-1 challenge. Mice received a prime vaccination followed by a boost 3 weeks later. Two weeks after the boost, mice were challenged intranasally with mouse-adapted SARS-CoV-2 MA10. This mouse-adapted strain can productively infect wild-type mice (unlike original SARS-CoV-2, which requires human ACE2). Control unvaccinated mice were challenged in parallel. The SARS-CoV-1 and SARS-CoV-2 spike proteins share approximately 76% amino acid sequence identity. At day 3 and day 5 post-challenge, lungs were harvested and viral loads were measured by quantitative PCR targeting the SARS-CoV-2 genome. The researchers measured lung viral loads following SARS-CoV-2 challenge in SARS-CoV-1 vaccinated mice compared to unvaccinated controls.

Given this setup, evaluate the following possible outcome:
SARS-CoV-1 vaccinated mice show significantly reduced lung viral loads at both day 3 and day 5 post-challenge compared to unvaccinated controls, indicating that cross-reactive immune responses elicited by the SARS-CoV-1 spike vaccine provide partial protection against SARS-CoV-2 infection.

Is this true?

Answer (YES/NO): YES